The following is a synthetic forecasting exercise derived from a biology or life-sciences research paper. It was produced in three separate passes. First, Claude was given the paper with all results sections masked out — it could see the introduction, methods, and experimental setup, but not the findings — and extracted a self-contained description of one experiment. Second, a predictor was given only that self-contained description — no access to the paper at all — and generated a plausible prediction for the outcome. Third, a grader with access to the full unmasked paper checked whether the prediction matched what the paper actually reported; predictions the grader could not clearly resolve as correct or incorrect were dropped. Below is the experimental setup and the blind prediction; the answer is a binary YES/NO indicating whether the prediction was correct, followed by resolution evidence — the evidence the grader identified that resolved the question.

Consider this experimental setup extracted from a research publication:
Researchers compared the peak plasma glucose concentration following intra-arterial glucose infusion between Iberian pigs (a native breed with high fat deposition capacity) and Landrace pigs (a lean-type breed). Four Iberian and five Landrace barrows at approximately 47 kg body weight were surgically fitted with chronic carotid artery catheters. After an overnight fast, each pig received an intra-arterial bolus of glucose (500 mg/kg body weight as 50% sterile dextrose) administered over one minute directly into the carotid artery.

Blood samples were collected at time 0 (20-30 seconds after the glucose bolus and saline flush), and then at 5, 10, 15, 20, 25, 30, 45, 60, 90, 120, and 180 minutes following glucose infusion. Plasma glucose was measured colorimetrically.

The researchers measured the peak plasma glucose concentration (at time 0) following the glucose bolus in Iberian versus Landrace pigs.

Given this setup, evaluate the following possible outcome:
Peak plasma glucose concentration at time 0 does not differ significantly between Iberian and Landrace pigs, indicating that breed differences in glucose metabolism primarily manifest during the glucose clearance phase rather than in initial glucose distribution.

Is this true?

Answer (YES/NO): YES